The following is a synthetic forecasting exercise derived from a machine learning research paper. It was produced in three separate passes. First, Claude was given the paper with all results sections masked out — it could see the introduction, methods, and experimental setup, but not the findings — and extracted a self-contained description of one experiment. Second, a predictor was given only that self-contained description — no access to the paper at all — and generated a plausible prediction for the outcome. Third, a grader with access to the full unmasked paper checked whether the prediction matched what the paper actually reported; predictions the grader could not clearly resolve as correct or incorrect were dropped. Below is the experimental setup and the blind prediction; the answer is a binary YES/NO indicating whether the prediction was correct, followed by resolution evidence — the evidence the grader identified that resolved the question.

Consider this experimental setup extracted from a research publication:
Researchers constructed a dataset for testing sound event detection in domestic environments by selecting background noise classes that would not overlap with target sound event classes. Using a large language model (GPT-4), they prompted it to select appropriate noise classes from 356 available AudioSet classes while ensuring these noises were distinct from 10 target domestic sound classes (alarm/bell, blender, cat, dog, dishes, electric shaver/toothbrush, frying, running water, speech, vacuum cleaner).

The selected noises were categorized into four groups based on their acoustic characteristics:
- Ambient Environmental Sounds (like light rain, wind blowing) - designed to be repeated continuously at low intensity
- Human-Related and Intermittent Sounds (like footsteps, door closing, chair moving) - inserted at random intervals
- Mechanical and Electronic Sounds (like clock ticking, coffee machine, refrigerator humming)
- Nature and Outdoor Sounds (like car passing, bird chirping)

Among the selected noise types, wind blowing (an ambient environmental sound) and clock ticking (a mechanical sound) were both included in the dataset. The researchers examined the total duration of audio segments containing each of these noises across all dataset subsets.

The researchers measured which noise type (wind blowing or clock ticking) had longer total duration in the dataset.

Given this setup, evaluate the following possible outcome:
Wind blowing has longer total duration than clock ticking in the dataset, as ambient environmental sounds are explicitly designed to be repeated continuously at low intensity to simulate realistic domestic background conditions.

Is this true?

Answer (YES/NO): YES